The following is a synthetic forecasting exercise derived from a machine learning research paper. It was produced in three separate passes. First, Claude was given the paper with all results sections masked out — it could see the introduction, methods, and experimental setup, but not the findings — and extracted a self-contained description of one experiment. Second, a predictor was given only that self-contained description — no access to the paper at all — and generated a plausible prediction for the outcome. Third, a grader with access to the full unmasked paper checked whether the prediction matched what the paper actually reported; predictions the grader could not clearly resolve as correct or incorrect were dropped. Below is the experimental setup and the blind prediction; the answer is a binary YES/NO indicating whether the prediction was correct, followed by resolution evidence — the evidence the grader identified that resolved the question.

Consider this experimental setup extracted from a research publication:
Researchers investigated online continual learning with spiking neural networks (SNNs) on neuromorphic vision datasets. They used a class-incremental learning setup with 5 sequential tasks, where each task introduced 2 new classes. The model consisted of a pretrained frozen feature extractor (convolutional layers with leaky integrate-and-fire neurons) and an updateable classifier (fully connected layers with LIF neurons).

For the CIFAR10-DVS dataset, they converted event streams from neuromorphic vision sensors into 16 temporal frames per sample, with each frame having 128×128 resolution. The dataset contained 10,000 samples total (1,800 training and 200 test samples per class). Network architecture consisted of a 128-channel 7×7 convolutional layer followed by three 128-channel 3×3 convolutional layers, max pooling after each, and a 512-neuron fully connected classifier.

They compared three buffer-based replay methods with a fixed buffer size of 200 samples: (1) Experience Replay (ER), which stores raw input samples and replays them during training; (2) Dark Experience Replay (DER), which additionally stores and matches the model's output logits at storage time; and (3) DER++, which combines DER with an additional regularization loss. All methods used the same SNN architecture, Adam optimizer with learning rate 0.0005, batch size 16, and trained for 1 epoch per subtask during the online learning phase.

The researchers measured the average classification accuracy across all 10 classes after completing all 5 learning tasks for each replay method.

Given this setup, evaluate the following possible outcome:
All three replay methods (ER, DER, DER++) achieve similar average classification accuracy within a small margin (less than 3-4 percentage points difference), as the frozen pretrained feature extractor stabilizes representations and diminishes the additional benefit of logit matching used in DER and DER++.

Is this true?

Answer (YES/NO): NO